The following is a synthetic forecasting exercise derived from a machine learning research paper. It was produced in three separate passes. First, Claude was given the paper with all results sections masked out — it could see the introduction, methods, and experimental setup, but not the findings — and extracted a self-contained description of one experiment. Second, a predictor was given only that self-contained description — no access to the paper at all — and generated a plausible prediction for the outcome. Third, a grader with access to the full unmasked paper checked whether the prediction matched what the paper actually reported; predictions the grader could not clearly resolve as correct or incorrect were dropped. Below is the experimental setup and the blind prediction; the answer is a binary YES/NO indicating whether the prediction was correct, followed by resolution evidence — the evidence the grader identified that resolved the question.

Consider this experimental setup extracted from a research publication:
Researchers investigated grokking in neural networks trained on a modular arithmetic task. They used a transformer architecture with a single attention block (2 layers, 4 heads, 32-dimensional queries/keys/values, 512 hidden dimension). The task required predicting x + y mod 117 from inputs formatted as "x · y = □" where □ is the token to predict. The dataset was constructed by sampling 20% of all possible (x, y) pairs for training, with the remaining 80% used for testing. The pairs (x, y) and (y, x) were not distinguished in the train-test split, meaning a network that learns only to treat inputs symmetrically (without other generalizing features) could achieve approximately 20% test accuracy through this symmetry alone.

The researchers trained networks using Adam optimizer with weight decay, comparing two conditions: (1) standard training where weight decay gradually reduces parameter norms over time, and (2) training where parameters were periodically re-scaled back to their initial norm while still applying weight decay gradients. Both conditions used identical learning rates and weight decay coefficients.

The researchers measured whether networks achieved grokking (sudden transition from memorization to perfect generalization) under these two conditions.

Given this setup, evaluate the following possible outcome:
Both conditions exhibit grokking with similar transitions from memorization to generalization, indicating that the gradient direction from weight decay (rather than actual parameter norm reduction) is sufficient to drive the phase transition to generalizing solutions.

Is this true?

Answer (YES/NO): NO